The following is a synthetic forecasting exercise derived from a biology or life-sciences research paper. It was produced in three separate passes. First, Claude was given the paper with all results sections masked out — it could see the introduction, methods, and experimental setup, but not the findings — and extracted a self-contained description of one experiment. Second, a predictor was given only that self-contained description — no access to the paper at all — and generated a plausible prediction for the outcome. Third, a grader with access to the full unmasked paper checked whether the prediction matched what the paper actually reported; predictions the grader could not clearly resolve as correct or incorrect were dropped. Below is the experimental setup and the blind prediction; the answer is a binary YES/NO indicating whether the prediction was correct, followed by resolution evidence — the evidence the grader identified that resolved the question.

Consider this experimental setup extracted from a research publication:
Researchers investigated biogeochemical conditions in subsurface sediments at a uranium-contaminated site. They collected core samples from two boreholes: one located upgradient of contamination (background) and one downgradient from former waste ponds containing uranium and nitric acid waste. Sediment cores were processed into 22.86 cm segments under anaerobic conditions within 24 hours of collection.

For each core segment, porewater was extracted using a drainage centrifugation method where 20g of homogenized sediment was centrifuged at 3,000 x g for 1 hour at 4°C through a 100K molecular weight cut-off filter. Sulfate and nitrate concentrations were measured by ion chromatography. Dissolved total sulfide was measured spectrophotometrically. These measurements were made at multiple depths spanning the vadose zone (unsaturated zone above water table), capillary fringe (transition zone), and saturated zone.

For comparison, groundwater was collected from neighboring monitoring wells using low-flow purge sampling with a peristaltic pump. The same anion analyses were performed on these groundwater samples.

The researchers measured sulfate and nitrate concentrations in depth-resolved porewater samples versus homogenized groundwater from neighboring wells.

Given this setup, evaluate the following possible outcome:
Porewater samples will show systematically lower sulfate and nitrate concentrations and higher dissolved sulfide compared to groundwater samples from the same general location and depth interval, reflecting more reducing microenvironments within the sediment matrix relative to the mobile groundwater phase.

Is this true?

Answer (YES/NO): YES